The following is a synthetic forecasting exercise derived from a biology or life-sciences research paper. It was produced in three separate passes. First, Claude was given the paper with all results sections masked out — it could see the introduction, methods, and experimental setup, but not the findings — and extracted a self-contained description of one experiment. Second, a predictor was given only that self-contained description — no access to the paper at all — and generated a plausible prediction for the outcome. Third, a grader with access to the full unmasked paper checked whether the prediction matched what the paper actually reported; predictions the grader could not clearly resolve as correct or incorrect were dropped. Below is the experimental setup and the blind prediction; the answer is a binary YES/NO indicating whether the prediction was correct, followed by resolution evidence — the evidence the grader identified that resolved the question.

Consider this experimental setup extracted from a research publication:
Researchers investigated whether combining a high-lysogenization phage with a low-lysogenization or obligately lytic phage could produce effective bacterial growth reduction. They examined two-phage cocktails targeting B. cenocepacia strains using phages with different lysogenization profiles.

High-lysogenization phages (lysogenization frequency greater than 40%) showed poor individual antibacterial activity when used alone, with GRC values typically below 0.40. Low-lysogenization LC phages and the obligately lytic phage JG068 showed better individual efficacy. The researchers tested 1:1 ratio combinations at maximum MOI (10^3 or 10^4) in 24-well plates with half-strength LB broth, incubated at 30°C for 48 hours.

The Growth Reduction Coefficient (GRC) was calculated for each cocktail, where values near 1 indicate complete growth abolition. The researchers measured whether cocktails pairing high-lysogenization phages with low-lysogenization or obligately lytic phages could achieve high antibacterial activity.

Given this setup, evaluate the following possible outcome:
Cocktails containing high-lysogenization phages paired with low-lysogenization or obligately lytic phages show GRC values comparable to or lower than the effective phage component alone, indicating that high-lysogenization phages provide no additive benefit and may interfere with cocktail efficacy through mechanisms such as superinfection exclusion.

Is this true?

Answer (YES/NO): NO